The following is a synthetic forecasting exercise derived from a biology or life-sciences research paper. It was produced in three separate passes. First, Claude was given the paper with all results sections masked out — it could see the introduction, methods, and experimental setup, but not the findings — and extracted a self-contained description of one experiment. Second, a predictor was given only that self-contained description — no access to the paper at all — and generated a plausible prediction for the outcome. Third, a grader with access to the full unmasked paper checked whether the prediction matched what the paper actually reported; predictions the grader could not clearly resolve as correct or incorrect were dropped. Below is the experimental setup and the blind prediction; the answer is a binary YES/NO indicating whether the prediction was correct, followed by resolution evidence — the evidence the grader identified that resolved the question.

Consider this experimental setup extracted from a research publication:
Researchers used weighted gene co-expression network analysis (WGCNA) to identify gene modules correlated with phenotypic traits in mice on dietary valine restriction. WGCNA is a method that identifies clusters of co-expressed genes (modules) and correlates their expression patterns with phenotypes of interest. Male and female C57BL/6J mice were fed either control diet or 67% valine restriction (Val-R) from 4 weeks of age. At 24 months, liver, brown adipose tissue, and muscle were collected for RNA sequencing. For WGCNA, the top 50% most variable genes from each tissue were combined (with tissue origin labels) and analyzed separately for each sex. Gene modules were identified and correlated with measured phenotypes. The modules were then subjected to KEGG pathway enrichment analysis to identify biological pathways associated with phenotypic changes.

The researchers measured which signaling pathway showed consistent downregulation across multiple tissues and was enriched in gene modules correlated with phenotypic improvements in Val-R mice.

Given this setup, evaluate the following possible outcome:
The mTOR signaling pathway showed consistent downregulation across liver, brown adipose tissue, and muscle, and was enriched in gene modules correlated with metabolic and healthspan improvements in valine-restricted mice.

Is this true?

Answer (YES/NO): NO